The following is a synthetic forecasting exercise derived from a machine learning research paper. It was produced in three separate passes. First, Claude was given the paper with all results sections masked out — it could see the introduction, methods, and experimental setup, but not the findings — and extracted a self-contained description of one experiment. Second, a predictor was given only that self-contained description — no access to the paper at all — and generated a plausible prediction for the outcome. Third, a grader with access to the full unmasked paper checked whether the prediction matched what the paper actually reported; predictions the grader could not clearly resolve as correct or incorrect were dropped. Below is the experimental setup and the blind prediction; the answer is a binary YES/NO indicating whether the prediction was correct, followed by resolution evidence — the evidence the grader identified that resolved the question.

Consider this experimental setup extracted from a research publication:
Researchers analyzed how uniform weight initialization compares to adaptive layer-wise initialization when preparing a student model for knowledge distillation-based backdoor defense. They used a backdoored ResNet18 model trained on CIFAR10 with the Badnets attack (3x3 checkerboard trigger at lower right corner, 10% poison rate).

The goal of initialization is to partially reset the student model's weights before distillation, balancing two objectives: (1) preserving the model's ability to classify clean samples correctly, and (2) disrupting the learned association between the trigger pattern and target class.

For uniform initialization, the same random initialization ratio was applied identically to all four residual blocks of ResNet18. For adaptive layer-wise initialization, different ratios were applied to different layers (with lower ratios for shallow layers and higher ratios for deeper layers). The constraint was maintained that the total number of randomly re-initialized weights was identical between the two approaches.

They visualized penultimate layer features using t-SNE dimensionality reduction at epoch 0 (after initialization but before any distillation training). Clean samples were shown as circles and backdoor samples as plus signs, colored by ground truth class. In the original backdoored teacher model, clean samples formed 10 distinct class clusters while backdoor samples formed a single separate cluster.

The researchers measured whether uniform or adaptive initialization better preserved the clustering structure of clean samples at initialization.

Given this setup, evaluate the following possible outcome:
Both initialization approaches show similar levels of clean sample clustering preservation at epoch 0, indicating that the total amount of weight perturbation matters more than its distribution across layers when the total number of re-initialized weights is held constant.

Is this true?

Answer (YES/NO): NO